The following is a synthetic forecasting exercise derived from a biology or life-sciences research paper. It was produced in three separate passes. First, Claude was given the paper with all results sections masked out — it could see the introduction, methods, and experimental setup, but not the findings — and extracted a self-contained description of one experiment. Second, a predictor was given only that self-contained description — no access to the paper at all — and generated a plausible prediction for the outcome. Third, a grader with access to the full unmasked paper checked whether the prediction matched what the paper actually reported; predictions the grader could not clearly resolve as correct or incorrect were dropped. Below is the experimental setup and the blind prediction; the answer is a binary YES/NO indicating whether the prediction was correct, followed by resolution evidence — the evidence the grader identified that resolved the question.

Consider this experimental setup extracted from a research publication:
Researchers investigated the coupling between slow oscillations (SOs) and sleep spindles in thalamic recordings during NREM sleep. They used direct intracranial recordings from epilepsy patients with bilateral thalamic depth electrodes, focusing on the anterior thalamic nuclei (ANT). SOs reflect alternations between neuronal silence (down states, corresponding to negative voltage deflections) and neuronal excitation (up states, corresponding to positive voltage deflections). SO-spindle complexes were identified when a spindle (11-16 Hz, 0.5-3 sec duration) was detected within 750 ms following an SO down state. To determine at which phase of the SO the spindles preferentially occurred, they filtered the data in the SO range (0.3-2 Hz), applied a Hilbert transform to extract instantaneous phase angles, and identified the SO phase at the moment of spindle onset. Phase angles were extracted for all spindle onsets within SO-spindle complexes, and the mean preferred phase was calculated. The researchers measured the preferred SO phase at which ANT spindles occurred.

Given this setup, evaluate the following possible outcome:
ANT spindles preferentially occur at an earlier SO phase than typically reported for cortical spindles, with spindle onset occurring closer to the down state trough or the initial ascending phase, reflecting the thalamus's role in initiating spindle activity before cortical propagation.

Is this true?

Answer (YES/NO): YES